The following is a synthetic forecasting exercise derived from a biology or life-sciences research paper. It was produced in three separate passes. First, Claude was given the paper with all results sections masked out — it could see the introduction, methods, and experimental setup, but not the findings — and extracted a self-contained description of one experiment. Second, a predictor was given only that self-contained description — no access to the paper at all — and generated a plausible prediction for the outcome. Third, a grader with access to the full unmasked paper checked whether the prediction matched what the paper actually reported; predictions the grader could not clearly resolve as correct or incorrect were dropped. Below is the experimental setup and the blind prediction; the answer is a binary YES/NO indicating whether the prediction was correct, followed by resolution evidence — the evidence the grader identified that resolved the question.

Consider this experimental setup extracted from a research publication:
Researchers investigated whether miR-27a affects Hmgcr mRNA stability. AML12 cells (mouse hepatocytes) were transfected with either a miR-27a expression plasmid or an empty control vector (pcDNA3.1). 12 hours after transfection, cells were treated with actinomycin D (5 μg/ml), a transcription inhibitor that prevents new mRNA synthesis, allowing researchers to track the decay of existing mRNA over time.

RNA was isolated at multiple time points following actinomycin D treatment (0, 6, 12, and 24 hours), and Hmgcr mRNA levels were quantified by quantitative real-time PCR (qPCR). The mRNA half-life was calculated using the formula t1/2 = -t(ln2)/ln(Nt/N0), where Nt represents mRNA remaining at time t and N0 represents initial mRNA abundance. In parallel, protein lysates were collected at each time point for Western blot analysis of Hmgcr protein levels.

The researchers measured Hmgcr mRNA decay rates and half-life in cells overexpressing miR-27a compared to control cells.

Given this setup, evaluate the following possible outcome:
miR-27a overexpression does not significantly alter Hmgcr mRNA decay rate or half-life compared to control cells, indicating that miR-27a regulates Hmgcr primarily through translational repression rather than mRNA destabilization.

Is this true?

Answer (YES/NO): YES